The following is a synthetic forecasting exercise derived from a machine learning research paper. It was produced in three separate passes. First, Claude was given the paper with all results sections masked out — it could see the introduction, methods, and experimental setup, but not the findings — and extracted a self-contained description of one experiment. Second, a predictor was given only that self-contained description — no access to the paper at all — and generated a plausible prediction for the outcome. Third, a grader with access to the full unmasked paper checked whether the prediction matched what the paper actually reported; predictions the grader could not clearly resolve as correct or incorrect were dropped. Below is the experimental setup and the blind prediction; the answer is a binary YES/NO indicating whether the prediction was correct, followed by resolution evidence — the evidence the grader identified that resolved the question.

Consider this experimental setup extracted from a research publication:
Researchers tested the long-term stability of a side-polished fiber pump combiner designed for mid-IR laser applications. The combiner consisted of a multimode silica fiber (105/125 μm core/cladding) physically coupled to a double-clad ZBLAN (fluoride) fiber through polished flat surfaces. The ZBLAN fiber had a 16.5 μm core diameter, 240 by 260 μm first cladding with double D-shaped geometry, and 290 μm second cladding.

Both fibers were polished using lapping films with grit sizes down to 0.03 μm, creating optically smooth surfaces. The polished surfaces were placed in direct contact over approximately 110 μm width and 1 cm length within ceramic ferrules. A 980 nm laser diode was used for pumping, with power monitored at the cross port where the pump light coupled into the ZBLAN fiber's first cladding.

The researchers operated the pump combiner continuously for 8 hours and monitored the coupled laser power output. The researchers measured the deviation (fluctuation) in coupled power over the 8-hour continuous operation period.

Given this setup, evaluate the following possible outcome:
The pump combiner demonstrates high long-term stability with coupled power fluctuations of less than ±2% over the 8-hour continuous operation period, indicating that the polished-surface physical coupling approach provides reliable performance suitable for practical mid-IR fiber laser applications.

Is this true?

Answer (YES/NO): YES